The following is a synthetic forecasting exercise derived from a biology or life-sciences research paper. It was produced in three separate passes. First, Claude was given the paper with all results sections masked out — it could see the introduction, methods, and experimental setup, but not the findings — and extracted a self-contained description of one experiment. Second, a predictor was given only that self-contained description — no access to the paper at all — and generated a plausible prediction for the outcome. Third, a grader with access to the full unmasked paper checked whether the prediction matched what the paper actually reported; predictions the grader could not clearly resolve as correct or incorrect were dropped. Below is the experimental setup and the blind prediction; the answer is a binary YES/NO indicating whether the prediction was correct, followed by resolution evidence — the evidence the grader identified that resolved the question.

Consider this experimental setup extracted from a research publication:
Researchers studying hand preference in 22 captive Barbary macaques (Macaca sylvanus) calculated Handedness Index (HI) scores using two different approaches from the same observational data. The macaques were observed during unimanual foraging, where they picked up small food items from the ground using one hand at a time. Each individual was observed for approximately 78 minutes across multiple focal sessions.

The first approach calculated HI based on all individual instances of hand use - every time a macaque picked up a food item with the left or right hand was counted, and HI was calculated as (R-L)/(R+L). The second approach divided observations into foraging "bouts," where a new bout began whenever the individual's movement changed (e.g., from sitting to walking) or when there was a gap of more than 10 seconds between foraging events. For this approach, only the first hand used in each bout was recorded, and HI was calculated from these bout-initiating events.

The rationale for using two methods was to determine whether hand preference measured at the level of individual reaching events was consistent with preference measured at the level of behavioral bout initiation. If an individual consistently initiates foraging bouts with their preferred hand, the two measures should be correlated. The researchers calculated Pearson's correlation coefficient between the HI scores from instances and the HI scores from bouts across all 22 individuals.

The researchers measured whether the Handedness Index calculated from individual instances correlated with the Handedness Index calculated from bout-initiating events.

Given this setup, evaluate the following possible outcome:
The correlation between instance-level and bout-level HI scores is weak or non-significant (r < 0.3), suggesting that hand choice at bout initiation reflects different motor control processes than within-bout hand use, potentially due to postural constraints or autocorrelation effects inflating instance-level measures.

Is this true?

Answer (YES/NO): NO